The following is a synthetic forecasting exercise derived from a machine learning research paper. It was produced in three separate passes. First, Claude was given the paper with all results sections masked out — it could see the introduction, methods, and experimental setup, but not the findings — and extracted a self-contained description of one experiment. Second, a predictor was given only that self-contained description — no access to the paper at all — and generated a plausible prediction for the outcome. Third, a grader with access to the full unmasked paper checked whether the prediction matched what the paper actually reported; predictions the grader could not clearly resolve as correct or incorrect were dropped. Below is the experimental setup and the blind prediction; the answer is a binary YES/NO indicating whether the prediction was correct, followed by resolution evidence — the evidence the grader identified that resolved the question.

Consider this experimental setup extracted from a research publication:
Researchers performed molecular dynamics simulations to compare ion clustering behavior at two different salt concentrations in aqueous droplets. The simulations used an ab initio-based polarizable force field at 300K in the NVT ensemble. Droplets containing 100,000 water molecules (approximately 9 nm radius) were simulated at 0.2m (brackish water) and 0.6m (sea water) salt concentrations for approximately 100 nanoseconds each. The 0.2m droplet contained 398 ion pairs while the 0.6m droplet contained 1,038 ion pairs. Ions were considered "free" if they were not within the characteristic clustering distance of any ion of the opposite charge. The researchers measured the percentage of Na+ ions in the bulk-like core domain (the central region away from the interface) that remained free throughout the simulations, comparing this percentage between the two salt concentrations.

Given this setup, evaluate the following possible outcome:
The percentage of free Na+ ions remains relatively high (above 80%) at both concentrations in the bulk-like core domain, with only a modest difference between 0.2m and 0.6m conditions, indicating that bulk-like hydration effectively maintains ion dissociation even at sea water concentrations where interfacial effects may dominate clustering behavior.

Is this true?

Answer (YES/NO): NO